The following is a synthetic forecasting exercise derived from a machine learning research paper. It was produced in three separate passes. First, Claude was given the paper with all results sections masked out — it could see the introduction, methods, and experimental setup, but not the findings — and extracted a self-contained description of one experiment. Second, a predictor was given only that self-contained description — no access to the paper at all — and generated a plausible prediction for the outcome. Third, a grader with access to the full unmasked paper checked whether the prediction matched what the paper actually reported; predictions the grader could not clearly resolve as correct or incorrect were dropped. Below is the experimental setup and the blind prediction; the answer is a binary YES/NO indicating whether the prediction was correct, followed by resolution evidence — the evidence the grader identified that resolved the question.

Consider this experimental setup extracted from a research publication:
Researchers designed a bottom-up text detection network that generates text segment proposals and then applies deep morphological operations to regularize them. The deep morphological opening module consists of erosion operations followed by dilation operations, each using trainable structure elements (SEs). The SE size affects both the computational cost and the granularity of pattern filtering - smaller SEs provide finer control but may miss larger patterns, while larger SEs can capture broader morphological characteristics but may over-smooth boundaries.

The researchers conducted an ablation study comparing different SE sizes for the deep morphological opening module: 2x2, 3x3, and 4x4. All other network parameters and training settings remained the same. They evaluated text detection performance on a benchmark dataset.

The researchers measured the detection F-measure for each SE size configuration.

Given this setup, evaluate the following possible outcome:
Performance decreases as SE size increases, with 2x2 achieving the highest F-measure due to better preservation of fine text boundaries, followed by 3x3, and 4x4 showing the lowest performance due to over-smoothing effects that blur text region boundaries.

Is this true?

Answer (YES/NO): YES